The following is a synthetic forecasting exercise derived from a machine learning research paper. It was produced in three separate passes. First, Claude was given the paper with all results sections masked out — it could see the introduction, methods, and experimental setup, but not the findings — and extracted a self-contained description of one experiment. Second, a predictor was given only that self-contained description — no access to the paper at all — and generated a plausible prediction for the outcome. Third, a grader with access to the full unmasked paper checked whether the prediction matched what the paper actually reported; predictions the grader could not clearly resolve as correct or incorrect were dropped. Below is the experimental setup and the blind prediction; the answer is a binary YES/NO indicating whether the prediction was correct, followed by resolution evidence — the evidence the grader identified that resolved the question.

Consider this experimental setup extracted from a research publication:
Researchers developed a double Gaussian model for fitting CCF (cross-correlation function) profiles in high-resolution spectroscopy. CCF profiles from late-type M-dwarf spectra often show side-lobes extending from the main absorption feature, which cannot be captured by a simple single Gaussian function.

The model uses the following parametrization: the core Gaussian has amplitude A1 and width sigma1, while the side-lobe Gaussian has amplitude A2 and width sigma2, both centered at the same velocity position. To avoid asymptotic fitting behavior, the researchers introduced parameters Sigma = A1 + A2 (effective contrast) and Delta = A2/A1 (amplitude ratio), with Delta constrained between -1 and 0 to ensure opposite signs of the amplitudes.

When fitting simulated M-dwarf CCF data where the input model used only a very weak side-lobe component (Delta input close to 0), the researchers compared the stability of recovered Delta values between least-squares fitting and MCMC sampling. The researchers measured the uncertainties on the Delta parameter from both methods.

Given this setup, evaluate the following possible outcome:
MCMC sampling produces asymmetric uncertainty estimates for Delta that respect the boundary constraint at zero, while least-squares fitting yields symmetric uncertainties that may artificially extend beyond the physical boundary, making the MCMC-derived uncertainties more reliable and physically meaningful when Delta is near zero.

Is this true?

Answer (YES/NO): NO